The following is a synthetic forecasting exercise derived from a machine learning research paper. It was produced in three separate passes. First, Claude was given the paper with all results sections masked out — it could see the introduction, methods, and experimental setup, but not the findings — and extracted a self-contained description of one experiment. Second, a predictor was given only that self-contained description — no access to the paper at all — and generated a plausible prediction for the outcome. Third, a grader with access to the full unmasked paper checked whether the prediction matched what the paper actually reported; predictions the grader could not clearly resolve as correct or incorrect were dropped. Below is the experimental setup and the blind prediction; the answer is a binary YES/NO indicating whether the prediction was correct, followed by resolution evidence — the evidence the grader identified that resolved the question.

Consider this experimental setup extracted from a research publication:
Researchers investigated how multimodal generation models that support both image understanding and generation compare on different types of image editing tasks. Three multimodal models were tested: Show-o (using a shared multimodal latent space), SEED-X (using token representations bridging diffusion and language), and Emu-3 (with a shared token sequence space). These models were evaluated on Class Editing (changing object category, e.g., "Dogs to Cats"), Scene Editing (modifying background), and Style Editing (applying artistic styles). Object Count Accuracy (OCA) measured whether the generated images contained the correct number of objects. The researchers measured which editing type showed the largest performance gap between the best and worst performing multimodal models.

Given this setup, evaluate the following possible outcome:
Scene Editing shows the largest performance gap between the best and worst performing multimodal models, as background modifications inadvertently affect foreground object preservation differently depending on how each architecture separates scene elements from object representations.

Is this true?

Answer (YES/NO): YES